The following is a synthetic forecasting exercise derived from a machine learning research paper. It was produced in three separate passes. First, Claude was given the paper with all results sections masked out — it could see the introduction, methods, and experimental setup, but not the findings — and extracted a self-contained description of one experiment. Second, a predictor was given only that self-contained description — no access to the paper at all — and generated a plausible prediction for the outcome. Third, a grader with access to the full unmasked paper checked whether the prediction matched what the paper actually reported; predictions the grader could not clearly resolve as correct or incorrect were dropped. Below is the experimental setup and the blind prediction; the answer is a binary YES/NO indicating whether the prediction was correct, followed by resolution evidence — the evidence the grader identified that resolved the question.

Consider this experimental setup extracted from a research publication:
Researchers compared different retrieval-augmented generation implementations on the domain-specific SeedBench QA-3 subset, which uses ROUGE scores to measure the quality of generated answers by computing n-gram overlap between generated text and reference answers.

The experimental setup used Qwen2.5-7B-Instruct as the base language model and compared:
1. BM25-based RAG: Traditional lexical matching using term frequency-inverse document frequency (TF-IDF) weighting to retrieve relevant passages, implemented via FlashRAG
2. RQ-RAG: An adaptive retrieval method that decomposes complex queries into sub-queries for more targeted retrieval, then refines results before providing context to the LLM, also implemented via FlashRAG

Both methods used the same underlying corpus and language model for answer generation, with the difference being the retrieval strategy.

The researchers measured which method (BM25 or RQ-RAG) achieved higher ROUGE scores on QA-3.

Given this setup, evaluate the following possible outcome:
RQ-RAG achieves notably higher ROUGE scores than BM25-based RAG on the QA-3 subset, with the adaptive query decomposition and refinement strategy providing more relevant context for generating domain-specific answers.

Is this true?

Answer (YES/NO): NO